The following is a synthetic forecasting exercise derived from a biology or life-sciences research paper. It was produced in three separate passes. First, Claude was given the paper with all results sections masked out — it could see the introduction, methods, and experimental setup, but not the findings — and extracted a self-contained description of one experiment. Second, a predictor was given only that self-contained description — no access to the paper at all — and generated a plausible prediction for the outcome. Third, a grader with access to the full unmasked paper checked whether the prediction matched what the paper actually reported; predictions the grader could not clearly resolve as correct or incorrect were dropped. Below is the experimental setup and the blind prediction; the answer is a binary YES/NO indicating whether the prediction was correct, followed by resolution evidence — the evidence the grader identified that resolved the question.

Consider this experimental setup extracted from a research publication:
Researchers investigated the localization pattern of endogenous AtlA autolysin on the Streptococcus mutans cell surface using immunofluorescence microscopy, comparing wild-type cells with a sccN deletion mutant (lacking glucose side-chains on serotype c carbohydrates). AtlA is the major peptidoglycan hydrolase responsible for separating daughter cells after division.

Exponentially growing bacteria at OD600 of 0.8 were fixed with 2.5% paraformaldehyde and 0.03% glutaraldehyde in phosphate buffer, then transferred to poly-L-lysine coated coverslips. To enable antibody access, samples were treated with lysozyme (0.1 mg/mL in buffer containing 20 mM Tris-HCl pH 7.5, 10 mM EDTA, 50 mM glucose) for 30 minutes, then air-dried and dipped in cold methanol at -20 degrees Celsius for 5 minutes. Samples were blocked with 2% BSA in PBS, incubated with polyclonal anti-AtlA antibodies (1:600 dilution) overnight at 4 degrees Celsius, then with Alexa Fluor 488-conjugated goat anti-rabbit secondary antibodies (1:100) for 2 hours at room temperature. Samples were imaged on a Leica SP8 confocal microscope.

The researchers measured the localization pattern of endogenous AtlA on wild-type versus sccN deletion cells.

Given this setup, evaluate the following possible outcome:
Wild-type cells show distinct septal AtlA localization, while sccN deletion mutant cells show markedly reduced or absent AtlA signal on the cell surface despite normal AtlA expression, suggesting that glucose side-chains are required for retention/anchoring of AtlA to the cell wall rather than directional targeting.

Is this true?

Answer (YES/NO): NO